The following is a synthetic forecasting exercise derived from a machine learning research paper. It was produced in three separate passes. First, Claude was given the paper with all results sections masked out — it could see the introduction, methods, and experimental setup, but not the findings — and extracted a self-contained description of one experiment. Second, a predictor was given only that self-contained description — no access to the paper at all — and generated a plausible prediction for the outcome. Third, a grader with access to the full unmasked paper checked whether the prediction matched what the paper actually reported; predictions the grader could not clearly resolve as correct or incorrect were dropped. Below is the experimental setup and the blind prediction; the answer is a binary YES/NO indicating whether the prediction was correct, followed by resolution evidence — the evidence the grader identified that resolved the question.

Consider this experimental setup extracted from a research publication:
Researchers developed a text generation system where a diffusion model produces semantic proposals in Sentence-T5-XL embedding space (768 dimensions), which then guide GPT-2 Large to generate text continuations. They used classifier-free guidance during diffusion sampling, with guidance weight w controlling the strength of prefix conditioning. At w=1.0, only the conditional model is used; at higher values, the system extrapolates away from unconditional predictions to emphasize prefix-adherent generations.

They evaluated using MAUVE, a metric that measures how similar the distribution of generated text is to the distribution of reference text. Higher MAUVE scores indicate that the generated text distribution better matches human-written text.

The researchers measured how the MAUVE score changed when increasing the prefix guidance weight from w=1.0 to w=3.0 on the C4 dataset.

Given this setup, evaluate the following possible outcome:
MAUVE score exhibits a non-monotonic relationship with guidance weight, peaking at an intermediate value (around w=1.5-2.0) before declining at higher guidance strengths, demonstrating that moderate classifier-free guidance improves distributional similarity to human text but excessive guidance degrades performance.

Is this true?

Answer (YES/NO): NO